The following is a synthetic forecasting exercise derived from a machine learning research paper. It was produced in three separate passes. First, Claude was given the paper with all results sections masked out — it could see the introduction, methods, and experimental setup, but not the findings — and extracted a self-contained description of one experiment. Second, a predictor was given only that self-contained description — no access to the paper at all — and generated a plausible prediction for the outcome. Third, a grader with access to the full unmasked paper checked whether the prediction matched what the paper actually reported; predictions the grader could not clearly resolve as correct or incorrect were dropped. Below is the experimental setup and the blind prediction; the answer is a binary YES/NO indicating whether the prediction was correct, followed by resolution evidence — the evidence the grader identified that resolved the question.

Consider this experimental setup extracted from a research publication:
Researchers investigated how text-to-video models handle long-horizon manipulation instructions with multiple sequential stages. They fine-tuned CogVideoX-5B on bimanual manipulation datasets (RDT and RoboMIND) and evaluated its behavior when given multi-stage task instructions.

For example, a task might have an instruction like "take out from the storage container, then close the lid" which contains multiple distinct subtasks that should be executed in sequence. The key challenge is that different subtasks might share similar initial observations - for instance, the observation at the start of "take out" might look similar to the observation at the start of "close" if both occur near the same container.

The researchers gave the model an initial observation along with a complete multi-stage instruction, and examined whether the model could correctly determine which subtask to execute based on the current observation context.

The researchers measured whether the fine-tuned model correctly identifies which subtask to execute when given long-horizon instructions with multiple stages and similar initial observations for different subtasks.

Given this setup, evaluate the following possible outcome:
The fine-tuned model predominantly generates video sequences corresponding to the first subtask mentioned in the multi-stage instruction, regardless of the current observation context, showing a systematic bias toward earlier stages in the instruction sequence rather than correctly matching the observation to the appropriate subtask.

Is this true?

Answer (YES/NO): NO